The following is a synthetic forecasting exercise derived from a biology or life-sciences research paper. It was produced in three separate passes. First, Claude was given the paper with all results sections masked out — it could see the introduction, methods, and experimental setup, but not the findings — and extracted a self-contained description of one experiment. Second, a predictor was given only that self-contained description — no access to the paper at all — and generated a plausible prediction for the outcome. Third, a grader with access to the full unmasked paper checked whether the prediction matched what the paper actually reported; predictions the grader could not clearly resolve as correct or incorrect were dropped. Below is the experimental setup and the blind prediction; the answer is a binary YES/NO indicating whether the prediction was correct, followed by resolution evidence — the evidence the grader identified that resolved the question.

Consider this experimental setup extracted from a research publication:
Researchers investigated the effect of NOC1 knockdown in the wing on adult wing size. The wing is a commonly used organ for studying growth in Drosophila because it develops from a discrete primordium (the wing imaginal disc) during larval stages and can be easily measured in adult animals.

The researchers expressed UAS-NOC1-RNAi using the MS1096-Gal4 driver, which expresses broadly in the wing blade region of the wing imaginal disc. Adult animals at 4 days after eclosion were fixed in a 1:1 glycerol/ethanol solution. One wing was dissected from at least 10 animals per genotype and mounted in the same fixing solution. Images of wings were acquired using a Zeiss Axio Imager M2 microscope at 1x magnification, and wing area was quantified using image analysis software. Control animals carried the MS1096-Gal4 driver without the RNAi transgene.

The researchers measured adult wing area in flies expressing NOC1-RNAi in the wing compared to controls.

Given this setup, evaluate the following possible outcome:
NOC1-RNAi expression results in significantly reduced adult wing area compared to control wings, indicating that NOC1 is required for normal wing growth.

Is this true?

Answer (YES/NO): YES